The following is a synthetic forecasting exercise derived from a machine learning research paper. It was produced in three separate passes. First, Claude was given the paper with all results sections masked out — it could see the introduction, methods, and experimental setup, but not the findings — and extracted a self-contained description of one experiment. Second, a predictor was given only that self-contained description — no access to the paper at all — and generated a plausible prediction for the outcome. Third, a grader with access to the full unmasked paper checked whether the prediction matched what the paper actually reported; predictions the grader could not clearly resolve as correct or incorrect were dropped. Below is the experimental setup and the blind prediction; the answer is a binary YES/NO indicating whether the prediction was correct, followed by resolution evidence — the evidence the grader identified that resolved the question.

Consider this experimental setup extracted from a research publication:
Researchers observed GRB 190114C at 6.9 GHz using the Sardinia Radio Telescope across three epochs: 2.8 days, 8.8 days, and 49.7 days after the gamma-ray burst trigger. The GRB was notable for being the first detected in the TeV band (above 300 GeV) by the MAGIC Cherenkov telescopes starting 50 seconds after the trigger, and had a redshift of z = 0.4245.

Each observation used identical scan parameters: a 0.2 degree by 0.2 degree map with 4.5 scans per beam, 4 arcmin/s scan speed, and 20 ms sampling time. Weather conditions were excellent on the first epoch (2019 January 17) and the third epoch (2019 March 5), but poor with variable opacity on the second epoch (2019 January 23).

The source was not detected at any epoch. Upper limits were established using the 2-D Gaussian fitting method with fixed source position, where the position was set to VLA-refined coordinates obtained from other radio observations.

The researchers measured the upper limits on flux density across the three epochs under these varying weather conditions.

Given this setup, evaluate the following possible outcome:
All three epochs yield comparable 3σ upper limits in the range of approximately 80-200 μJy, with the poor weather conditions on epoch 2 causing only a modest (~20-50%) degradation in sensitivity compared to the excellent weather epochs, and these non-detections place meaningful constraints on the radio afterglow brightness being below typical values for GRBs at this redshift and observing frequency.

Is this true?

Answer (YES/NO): NO